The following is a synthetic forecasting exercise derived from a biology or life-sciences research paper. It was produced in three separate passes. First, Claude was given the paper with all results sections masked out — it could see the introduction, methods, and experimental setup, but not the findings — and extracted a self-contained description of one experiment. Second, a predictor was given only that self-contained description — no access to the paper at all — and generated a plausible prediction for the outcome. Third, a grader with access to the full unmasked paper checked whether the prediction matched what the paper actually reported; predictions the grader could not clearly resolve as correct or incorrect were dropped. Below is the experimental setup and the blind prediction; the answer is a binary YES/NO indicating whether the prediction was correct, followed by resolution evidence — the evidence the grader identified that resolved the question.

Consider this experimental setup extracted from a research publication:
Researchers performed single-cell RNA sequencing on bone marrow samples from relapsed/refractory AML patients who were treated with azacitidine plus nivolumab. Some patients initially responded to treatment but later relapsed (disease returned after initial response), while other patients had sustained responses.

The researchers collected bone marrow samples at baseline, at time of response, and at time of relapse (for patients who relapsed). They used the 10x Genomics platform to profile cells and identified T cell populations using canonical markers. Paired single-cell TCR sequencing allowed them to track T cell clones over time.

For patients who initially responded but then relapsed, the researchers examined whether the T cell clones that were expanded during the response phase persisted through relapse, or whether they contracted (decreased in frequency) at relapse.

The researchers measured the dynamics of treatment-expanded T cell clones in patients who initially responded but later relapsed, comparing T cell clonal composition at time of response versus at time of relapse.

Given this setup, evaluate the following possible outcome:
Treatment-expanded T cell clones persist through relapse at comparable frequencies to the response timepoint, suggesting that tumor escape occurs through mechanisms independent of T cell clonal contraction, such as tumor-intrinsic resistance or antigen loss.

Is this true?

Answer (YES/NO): NO